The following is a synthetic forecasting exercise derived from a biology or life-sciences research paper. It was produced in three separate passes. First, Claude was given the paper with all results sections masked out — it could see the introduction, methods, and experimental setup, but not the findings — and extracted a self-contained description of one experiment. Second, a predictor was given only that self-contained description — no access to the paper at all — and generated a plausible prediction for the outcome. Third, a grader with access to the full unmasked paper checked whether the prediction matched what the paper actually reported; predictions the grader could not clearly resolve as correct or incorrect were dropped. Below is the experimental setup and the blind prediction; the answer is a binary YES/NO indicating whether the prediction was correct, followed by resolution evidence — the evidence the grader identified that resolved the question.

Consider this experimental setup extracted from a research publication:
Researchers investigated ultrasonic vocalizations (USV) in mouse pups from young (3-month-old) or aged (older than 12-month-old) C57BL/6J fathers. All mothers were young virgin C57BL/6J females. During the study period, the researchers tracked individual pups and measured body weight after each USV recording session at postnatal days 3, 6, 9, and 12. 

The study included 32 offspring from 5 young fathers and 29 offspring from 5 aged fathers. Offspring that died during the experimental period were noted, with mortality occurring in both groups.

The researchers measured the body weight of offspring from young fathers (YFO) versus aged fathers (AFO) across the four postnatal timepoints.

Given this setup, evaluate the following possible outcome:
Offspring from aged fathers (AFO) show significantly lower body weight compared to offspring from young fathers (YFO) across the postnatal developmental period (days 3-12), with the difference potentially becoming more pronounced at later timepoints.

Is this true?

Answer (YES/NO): NO